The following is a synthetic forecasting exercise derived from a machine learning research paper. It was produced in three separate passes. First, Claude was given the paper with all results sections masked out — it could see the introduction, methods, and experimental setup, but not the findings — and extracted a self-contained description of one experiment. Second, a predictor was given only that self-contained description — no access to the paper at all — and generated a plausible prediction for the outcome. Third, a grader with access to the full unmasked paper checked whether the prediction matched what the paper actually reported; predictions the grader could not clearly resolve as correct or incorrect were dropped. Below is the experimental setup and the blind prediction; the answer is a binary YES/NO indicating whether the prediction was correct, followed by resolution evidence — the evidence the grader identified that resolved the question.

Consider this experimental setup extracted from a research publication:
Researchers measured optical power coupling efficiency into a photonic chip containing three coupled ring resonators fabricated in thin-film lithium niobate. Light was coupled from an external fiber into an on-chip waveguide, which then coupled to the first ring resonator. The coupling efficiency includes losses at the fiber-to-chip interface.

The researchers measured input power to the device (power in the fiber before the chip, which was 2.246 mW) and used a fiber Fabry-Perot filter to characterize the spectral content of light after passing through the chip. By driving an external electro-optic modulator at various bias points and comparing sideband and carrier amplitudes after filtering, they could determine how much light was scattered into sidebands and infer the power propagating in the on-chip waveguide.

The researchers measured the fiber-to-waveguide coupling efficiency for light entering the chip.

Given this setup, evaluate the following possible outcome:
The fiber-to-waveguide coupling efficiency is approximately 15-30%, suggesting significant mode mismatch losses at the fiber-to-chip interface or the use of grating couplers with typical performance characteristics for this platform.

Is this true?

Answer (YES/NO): NO